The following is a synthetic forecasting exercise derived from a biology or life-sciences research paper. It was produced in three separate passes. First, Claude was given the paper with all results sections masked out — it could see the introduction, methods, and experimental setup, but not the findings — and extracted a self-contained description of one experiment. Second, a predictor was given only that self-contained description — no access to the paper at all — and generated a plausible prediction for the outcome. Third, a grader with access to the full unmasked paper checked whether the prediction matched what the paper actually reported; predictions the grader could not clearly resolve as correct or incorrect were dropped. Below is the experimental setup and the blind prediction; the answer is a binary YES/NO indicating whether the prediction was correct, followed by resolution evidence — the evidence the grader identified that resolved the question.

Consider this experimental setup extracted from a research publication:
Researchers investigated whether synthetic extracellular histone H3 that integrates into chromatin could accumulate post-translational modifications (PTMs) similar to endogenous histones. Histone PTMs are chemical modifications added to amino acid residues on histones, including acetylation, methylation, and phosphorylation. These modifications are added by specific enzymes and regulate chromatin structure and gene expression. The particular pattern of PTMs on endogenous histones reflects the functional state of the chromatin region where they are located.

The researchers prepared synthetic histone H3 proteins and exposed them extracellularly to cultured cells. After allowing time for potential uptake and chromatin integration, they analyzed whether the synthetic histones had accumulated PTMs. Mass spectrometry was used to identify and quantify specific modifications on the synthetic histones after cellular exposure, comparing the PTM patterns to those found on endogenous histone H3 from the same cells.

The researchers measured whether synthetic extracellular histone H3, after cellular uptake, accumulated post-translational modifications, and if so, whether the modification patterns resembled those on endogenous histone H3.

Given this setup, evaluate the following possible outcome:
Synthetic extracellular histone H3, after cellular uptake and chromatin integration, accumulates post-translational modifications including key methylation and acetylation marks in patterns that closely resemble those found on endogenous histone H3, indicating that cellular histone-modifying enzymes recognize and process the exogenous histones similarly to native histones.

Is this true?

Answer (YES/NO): YES